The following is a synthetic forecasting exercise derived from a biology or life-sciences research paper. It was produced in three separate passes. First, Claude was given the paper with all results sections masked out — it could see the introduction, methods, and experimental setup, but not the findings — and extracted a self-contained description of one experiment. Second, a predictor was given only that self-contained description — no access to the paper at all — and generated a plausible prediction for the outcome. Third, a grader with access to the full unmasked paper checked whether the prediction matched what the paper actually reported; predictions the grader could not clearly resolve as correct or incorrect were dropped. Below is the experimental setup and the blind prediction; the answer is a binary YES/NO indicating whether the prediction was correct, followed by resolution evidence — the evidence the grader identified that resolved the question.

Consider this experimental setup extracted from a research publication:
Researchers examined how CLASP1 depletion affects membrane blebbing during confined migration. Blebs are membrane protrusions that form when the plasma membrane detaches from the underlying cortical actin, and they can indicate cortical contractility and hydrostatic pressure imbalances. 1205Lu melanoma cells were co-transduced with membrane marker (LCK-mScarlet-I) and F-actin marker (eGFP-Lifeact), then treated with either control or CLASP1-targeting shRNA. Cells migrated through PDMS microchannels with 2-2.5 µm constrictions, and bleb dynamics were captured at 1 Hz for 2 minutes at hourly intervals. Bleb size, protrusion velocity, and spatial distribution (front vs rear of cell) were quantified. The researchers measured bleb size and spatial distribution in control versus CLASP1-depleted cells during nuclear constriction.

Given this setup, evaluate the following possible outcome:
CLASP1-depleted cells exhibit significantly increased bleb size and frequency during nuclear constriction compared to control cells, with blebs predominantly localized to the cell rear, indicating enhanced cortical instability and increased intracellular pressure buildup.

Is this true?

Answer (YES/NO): NO